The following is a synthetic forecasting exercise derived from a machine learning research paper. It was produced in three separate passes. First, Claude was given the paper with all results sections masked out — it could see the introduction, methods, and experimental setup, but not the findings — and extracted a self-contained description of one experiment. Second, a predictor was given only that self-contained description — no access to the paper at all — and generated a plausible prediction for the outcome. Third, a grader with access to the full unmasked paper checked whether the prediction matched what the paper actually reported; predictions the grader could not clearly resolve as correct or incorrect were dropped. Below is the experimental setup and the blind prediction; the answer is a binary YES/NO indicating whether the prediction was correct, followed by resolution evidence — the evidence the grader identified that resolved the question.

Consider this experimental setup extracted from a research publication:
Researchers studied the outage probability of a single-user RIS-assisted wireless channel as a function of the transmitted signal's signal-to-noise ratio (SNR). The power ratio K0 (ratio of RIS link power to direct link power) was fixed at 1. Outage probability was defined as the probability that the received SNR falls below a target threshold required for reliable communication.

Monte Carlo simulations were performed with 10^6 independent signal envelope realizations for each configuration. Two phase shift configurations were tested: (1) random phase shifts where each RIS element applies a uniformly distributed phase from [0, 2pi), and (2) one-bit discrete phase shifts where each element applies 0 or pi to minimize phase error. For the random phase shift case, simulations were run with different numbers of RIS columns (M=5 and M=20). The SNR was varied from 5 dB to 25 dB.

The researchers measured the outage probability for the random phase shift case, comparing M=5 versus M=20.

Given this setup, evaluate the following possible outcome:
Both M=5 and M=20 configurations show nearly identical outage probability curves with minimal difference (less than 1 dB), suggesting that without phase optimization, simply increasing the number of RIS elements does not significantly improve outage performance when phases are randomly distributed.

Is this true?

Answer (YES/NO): YES